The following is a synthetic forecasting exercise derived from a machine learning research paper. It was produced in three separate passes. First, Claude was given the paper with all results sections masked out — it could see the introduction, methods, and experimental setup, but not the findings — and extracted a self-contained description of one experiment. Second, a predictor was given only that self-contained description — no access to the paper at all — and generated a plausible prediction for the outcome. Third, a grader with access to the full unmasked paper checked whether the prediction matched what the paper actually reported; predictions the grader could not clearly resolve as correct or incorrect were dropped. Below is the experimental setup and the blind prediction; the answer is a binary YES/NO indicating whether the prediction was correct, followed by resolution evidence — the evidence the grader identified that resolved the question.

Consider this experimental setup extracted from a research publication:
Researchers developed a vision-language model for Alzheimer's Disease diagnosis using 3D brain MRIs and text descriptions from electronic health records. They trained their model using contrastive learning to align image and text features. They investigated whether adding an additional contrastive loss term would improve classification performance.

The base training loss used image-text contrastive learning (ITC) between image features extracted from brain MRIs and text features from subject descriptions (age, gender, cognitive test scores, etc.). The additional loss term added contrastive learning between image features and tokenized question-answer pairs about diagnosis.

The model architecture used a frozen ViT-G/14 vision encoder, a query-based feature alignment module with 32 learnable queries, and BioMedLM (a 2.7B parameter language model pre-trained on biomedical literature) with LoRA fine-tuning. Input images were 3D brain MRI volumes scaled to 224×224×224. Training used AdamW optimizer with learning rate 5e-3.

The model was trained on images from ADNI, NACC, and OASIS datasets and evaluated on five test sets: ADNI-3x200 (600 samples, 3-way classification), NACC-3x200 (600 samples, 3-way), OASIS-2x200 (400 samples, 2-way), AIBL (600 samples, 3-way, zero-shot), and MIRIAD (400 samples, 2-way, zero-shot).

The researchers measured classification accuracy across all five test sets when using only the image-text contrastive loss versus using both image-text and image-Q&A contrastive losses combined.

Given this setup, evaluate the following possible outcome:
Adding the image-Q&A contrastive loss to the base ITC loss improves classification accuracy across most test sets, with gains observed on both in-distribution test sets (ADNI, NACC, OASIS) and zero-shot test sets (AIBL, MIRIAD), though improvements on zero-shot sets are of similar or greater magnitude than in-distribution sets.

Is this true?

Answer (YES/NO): YES